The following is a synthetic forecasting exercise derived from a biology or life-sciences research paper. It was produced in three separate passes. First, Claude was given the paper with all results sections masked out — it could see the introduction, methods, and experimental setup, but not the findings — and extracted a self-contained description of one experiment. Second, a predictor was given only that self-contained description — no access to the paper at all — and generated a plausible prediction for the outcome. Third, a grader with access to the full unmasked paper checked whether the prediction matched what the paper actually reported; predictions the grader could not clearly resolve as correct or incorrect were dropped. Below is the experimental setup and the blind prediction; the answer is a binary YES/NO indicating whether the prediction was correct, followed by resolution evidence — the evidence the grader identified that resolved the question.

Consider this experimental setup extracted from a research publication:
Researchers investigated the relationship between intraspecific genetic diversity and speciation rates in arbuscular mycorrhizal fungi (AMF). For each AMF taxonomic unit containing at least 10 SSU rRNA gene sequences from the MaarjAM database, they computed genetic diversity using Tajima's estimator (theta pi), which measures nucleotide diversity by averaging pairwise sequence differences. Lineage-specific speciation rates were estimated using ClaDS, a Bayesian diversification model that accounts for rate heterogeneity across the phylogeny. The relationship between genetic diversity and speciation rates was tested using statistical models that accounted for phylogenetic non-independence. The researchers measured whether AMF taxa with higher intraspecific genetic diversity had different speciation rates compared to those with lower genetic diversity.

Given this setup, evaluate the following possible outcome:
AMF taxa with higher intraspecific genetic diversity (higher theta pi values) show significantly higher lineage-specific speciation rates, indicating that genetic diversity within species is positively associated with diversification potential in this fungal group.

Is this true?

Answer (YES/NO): NO